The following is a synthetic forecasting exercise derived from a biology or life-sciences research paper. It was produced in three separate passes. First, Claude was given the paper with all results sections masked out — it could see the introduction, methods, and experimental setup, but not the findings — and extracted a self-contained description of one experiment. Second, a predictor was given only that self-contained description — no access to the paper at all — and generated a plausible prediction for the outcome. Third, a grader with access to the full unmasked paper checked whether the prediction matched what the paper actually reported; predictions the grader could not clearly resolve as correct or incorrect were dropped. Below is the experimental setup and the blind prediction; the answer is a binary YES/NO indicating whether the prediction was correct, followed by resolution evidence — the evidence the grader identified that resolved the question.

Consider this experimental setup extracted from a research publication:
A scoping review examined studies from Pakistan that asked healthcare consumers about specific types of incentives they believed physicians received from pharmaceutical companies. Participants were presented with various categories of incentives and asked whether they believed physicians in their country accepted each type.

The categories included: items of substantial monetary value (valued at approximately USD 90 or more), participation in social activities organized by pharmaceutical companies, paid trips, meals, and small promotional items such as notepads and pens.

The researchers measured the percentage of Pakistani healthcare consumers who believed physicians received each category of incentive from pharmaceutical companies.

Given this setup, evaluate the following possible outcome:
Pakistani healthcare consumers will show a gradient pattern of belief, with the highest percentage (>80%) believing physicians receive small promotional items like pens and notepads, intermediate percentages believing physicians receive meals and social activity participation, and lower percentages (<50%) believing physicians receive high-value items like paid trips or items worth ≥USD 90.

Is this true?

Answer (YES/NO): NO